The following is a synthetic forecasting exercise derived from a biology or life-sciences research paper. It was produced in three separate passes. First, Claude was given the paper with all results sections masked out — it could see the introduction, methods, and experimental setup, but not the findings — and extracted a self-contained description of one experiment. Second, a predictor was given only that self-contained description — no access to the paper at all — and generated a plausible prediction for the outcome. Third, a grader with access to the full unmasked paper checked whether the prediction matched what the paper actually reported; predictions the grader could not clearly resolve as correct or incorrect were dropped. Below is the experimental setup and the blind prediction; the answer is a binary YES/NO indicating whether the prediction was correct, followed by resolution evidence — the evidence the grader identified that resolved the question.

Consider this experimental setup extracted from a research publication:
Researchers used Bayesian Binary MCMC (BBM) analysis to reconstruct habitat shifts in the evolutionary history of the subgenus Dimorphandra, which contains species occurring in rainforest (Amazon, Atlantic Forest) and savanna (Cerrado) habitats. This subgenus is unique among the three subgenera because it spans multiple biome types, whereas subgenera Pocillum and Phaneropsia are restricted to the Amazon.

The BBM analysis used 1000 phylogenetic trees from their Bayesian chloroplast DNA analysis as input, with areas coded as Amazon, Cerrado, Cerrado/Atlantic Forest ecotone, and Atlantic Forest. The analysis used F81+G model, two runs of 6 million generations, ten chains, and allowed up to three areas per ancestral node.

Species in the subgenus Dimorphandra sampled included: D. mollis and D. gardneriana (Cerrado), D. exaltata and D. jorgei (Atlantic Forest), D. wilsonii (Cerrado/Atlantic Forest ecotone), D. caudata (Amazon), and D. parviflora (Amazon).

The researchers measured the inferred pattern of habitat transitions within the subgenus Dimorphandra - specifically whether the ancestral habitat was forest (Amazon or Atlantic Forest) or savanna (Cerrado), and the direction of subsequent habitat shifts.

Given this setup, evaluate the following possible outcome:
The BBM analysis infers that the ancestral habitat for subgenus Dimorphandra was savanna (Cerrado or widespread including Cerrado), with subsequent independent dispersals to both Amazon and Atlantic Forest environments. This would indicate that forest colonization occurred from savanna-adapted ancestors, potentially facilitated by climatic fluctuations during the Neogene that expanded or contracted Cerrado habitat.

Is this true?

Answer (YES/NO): NO